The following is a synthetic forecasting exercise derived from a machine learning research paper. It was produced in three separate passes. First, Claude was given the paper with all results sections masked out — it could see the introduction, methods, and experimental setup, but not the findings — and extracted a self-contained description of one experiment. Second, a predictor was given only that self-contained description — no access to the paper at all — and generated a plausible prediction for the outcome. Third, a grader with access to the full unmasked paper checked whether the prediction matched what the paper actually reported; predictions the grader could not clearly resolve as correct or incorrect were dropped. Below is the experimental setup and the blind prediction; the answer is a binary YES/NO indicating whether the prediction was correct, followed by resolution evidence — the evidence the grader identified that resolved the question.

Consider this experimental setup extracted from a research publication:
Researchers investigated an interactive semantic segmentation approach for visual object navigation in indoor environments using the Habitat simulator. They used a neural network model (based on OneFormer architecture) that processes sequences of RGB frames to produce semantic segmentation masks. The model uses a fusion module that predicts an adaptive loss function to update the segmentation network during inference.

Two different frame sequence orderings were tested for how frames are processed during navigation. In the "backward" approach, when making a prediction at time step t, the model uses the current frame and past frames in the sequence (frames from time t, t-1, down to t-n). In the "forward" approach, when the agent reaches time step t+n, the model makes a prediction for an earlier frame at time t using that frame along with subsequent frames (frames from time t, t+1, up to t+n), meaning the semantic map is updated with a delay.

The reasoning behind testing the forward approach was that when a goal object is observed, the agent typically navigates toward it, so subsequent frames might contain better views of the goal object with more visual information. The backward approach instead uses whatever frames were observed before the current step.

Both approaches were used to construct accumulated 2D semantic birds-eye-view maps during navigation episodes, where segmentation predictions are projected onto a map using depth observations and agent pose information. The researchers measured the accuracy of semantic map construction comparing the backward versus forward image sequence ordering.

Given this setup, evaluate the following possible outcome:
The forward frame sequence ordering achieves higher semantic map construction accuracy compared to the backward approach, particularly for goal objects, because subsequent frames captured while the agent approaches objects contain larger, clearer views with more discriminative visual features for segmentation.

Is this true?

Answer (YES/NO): NO